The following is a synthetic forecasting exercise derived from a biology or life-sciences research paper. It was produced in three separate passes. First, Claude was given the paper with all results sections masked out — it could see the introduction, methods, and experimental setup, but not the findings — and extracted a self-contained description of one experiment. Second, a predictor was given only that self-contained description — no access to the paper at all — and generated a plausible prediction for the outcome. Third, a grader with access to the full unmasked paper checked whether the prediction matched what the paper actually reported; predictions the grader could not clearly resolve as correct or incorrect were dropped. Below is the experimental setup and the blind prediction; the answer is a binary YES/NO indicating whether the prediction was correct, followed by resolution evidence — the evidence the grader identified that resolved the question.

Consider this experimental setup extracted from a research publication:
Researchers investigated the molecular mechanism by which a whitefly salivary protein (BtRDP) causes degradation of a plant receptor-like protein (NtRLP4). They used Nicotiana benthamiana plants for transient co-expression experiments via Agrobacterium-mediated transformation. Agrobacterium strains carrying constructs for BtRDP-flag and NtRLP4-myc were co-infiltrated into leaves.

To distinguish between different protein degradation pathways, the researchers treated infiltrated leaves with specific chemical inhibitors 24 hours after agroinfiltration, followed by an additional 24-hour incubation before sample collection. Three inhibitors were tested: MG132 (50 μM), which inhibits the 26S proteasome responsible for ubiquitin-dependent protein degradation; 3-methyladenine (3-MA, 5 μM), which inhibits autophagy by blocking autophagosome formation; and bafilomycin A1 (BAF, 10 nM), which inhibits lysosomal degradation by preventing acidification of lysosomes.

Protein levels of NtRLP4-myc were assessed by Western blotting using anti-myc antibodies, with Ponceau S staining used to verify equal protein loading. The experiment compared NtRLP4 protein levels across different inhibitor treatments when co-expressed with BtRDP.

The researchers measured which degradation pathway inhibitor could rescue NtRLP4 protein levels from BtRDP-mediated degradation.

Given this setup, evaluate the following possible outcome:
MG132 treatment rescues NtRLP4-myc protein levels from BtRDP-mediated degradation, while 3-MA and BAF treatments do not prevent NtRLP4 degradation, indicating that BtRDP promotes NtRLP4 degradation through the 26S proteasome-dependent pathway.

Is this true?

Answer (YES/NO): YES